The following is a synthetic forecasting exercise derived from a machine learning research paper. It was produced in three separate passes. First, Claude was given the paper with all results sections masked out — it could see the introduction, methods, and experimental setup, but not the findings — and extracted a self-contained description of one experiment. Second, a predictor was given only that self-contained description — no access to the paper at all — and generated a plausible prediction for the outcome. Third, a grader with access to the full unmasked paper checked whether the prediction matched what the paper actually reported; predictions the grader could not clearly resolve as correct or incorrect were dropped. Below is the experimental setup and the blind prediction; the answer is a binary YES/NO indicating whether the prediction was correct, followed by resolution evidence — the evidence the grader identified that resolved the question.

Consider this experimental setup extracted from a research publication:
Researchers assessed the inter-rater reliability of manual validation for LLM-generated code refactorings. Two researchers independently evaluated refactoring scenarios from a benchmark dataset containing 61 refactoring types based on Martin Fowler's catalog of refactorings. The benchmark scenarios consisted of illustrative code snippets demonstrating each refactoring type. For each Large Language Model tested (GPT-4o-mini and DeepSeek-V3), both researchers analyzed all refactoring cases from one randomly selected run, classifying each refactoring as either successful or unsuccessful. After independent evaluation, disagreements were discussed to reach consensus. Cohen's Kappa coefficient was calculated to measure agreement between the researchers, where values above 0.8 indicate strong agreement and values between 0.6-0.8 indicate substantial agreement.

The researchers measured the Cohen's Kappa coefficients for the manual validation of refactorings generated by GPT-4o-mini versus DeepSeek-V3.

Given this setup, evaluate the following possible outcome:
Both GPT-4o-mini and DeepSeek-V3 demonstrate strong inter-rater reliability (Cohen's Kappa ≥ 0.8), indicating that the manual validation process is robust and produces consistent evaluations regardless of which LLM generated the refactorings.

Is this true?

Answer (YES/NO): NO